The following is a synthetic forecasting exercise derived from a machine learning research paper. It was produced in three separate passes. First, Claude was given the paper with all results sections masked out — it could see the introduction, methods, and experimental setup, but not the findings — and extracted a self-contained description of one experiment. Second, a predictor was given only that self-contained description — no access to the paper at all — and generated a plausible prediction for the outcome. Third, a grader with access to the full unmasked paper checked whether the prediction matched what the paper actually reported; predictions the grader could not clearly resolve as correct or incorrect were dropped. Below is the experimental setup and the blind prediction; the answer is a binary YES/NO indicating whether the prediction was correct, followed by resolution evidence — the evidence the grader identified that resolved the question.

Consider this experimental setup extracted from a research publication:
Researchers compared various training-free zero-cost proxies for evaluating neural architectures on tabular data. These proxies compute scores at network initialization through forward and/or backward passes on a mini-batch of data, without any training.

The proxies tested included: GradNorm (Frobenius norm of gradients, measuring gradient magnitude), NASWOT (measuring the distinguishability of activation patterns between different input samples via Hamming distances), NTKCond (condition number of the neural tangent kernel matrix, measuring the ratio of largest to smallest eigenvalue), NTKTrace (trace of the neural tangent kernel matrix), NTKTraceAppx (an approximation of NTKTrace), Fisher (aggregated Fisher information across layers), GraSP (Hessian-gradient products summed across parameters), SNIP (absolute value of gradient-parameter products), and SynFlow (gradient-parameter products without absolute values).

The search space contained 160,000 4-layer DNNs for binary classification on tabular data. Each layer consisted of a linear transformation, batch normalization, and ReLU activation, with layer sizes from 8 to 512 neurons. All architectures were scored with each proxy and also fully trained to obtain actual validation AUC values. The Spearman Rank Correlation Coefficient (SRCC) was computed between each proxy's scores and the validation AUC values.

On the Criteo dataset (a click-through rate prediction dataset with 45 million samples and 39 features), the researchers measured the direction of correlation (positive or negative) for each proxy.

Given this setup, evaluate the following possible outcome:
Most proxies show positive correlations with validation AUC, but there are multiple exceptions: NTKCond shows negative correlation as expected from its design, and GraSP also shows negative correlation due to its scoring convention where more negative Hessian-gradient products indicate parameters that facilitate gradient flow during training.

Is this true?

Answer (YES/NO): YES